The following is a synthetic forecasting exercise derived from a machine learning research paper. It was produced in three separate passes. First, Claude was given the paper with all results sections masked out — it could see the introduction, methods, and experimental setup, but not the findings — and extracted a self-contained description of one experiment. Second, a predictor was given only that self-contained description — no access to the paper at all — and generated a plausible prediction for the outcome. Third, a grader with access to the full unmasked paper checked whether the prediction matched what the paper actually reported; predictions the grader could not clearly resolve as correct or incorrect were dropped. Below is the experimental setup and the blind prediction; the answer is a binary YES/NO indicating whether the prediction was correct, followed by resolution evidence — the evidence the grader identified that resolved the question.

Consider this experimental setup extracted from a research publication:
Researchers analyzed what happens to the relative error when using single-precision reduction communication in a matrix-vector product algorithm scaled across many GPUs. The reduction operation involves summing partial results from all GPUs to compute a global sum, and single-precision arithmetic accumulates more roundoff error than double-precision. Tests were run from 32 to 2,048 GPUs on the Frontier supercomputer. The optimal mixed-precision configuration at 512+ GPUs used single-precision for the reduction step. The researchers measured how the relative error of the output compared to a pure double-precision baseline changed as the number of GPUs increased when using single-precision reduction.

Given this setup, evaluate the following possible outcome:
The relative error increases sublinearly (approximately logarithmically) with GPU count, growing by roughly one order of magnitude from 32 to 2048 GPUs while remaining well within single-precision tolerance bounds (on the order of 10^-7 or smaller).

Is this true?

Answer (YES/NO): NO